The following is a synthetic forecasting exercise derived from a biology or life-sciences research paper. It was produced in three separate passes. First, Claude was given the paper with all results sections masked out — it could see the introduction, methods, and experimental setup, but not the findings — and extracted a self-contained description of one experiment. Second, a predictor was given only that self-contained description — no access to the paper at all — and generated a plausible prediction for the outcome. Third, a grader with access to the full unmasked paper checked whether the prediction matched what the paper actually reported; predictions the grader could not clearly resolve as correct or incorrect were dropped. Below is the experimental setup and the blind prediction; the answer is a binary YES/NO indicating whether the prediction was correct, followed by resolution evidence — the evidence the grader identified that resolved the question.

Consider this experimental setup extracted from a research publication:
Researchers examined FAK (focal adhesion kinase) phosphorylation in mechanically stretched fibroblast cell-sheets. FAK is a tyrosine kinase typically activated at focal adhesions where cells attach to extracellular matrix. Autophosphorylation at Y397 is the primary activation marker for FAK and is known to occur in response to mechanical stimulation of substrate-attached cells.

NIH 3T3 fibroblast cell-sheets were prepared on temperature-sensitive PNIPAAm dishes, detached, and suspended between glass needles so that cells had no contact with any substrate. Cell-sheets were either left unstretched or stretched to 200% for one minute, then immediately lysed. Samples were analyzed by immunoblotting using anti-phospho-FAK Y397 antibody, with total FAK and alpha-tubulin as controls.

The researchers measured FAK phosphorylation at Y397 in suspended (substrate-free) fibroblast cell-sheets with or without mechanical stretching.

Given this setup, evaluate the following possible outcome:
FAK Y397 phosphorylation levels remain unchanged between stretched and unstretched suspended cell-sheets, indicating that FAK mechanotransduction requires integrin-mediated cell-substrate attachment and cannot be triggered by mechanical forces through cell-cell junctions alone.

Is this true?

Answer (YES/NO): NO